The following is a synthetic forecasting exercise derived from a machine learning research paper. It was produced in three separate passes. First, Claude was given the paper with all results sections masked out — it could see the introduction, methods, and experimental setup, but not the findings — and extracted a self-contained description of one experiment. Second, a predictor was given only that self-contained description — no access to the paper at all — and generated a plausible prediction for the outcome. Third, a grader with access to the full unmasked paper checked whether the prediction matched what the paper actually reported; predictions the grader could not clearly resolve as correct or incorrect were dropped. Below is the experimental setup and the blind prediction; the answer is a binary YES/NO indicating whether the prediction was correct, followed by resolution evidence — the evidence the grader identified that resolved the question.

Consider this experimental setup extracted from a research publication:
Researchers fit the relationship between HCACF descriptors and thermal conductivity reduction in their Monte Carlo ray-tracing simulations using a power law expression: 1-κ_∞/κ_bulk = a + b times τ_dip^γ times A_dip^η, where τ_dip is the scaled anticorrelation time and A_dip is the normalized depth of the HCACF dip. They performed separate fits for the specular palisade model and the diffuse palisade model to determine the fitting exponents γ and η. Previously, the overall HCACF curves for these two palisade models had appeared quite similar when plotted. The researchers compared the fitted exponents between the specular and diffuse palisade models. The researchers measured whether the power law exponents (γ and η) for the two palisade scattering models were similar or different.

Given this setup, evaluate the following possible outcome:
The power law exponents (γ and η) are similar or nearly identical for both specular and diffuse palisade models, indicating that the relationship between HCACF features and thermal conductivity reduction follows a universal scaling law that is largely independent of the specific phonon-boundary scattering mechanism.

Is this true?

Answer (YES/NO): NO